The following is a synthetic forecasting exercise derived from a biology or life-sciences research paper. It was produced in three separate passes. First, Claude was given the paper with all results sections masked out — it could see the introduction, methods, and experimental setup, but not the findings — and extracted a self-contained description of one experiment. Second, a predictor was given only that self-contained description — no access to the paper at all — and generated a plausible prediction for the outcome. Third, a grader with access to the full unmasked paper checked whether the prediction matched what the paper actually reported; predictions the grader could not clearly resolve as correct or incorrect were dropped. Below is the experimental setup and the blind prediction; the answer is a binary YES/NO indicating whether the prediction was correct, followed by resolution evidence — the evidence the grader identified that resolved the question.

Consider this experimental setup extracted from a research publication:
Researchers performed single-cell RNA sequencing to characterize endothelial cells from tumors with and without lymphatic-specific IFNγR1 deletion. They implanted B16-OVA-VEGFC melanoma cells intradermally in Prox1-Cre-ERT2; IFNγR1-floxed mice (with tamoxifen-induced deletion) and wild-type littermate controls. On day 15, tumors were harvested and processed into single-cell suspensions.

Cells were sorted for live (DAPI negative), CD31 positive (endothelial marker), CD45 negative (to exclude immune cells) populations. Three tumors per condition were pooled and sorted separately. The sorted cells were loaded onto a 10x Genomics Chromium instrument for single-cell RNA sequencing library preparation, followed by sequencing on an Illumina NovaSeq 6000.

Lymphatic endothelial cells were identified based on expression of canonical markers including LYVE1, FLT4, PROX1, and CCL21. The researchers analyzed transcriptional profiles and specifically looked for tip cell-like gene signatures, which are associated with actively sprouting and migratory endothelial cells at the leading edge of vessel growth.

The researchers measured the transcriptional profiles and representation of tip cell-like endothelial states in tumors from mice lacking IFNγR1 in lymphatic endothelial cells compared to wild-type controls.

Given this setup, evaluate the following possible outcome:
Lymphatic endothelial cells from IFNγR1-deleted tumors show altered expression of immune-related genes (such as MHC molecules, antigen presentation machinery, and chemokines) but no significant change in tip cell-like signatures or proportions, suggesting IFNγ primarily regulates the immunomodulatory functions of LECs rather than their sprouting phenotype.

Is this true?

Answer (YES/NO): NO